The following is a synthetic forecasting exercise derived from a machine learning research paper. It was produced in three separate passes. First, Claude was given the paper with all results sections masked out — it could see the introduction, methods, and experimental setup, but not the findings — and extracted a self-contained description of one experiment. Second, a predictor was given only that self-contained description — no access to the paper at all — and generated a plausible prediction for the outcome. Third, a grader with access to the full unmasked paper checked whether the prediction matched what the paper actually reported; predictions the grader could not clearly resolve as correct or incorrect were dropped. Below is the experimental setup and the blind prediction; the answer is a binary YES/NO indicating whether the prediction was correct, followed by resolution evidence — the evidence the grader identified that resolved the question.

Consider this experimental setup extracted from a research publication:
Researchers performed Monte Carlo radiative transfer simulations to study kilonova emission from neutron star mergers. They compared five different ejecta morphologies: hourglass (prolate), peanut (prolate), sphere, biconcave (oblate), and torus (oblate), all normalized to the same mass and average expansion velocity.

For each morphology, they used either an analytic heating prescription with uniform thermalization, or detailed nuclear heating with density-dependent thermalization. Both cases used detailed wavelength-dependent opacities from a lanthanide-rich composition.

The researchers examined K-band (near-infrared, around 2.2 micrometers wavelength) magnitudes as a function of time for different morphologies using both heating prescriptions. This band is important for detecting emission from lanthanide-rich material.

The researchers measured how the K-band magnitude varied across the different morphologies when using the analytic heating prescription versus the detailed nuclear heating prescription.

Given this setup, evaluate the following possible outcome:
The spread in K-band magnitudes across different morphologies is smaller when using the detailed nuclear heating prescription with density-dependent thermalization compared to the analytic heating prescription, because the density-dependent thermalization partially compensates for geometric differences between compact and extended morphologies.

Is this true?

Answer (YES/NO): NO